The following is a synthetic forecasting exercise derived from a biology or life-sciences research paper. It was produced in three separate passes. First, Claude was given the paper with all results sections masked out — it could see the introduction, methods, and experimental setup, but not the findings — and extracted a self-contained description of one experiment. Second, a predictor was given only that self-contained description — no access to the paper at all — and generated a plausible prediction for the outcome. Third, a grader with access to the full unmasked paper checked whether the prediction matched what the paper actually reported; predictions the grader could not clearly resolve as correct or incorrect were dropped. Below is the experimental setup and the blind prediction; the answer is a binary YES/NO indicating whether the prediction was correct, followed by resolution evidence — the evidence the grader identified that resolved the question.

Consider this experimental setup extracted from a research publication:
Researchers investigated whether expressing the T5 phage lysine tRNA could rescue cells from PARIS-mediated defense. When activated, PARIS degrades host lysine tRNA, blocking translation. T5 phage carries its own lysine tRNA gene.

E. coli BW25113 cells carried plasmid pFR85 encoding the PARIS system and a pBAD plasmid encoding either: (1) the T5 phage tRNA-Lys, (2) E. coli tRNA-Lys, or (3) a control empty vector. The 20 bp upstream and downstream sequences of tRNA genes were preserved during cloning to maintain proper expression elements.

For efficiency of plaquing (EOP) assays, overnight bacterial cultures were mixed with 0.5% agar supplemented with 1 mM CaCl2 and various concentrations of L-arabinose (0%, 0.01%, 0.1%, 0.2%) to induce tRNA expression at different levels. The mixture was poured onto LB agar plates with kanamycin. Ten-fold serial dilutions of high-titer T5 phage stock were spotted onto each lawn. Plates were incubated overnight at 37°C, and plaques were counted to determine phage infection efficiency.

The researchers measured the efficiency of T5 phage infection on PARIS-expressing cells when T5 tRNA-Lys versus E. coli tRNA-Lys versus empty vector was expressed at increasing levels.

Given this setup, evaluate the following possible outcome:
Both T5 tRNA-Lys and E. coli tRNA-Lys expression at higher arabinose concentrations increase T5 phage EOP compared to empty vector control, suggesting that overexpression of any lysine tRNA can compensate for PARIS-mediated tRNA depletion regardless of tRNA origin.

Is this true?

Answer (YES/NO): NO